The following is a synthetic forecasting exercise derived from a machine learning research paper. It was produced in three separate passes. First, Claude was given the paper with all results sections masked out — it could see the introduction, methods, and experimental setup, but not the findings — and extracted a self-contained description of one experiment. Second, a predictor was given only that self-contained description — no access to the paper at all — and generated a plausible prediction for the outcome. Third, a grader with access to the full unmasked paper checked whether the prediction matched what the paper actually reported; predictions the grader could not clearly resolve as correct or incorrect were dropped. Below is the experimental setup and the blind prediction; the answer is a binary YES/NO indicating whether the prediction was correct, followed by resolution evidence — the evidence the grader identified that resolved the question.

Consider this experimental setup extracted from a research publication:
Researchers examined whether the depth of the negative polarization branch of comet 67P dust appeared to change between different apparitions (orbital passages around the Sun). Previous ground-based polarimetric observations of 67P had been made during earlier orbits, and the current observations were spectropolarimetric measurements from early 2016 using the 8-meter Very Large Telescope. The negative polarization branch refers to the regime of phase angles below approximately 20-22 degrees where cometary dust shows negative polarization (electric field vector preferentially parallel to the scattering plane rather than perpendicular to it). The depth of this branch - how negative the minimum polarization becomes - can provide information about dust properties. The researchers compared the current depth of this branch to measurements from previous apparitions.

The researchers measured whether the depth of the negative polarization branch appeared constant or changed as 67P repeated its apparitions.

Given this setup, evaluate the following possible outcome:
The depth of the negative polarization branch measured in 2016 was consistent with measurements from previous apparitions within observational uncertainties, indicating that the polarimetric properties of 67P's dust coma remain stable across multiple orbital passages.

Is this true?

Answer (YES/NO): NO